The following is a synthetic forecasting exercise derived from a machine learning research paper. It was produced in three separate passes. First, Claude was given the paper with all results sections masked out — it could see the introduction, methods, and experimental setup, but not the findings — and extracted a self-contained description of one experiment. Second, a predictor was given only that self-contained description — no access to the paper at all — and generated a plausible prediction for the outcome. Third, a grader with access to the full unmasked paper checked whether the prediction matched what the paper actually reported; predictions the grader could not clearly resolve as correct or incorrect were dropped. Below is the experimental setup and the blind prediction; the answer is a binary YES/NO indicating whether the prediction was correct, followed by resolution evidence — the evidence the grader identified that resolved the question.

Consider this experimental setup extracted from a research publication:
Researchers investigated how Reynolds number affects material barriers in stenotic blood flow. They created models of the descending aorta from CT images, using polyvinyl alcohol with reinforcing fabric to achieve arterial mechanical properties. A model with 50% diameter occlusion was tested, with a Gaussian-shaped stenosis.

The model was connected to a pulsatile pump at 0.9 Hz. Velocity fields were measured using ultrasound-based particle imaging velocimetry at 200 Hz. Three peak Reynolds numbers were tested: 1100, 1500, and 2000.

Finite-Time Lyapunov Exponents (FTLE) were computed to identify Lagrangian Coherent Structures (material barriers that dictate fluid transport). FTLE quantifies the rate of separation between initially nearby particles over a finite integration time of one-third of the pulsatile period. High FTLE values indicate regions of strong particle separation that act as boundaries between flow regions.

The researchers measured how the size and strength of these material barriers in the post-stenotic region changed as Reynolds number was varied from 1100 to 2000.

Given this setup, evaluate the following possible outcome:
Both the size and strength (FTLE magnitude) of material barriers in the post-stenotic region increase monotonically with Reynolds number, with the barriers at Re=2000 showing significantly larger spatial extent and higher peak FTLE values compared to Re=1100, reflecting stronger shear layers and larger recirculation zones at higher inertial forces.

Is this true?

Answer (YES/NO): YES